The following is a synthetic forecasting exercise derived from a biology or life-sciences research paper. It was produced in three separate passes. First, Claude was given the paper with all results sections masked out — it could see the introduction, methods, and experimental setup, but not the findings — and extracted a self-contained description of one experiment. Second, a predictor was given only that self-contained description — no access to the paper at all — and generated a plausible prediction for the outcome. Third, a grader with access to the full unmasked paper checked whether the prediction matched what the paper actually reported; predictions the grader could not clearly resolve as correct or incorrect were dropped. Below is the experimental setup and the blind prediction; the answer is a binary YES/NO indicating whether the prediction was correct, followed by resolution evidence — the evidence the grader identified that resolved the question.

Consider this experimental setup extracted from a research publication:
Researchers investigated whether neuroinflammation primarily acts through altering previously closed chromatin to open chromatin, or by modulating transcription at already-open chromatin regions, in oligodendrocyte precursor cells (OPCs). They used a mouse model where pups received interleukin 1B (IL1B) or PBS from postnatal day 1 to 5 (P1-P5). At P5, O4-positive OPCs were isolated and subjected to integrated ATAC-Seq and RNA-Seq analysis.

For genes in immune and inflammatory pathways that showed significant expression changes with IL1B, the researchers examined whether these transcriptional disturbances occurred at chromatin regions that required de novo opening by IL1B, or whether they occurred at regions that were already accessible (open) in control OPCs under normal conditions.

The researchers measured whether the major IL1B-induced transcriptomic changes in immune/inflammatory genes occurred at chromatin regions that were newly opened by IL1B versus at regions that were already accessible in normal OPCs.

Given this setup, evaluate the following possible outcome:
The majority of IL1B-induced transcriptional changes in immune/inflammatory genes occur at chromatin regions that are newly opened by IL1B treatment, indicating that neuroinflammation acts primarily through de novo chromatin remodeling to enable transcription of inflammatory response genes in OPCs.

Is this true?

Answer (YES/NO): NO